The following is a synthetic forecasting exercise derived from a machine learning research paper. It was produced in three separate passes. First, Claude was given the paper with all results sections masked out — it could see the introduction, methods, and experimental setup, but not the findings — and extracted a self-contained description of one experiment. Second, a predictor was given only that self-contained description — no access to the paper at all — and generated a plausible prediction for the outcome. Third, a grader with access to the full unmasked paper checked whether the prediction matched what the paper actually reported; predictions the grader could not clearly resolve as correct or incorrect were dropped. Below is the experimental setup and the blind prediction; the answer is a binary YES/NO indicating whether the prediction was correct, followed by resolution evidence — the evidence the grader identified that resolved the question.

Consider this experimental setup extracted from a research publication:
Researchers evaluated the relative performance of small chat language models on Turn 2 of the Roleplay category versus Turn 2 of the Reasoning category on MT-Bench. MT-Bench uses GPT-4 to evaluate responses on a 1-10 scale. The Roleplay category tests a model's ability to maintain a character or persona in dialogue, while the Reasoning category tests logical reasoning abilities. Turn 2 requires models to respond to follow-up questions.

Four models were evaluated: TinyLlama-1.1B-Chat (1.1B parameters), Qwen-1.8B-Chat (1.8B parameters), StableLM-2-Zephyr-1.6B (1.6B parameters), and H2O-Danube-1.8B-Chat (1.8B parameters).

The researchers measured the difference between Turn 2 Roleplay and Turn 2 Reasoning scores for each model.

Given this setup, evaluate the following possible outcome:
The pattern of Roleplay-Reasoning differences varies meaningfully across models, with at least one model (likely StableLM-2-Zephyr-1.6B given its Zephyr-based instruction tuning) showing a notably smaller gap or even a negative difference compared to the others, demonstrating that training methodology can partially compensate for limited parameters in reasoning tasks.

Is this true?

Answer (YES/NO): NO